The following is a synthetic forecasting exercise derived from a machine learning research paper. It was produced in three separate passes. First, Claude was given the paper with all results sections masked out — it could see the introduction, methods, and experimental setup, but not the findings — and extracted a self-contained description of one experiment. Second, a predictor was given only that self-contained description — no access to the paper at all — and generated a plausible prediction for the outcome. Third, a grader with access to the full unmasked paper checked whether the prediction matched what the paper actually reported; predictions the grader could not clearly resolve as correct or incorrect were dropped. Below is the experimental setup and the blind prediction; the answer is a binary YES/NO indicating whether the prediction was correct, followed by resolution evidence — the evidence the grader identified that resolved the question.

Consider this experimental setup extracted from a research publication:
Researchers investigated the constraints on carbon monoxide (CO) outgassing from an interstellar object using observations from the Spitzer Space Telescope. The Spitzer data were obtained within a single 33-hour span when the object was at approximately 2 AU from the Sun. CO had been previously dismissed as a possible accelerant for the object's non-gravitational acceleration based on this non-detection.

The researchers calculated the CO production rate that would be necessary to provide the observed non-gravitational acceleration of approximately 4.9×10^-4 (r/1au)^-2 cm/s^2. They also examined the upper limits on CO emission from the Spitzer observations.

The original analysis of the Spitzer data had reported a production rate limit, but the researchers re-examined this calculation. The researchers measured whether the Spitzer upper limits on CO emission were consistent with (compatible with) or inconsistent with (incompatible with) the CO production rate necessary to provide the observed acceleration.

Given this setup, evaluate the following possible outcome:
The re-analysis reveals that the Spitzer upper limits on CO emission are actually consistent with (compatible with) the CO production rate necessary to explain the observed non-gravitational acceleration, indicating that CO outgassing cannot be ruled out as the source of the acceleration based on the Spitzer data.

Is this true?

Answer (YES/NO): NO